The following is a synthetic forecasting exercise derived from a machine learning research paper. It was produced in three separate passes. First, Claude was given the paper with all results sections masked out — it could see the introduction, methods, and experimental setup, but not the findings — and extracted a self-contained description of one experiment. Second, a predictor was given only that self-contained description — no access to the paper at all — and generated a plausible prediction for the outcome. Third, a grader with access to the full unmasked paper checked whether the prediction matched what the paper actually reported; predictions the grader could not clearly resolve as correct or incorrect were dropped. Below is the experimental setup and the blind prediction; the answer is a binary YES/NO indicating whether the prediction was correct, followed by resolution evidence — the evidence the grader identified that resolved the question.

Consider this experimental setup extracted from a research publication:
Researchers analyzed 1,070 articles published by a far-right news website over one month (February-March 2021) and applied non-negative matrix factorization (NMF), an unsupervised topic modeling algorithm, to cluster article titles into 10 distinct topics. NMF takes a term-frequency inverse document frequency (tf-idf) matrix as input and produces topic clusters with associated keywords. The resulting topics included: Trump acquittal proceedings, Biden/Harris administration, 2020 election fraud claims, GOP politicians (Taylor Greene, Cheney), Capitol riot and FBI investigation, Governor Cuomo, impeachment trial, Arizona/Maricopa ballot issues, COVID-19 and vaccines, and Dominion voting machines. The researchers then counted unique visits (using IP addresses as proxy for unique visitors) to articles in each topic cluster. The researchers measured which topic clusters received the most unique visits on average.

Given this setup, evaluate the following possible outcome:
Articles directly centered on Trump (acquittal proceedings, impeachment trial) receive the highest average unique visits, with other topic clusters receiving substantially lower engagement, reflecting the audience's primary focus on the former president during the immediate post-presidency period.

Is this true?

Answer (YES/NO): NO